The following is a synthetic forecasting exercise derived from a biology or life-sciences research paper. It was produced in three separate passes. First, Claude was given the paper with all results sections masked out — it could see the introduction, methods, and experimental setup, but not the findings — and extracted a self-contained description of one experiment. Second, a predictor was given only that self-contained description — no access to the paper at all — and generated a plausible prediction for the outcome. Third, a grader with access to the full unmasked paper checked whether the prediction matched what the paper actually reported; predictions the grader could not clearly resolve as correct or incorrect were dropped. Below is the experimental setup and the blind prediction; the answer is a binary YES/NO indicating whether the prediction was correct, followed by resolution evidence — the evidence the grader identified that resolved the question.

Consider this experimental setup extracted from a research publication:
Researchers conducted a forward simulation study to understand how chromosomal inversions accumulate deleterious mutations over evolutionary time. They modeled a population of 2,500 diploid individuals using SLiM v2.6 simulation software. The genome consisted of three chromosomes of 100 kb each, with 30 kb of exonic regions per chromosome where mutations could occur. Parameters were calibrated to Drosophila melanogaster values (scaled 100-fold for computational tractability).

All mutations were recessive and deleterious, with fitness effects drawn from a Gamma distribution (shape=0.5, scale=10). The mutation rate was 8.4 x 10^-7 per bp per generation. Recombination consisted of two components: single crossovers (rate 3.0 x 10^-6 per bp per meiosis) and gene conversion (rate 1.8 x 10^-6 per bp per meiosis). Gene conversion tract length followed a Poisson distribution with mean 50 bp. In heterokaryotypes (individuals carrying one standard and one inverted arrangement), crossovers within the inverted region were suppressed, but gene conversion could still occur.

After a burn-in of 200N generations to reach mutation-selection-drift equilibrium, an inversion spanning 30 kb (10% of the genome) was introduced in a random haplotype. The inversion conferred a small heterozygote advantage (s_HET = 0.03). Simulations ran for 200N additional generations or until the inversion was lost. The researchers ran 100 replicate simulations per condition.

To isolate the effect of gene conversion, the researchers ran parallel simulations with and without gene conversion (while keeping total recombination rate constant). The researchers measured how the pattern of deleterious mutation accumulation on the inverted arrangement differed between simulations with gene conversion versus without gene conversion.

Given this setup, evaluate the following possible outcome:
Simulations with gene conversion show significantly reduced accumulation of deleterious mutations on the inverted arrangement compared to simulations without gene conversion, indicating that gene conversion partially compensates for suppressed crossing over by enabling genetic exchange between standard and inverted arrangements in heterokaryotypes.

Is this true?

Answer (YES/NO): YES